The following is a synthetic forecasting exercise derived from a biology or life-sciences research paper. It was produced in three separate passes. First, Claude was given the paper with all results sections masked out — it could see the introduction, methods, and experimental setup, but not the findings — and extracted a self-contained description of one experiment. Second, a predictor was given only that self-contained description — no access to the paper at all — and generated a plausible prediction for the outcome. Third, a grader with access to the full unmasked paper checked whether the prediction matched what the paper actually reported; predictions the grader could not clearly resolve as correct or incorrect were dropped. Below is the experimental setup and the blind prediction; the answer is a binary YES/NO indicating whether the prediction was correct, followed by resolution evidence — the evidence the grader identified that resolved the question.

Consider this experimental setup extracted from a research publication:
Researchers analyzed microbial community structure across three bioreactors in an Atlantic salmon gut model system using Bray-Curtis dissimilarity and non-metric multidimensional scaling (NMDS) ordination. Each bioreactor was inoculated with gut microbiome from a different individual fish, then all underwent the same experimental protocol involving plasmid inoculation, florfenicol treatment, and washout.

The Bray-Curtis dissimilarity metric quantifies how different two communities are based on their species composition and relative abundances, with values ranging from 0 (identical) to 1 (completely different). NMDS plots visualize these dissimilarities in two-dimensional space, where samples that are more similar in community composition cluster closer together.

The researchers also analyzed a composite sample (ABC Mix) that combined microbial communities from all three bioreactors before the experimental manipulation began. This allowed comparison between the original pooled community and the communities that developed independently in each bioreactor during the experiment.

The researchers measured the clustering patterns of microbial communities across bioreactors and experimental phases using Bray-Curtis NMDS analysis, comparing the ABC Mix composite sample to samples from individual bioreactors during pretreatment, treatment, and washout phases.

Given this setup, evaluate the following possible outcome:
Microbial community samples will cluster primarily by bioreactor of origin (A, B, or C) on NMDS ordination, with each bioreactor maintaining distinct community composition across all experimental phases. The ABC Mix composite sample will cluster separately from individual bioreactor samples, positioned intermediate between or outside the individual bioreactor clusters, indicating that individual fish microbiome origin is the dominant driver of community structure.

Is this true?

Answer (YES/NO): YES